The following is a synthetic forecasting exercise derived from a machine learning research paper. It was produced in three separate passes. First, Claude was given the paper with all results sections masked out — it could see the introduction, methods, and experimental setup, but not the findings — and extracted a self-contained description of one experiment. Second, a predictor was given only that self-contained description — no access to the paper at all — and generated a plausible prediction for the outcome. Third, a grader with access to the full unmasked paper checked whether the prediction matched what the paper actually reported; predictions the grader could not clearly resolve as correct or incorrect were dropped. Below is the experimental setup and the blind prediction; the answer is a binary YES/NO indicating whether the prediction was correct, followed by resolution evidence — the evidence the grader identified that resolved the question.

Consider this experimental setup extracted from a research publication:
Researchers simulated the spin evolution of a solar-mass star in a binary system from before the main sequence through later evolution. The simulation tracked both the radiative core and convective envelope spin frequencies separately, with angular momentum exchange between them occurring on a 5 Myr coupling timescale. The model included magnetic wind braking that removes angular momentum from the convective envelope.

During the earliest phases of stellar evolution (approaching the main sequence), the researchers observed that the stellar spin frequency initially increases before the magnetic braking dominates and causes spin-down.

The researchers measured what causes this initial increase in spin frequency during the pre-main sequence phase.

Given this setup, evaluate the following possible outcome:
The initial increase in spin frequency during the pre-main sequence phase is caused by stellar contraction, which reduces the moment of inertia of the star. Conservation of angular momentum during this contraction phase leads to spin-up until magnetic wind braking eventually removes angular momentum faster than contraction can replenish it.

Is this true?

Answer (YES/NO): YES